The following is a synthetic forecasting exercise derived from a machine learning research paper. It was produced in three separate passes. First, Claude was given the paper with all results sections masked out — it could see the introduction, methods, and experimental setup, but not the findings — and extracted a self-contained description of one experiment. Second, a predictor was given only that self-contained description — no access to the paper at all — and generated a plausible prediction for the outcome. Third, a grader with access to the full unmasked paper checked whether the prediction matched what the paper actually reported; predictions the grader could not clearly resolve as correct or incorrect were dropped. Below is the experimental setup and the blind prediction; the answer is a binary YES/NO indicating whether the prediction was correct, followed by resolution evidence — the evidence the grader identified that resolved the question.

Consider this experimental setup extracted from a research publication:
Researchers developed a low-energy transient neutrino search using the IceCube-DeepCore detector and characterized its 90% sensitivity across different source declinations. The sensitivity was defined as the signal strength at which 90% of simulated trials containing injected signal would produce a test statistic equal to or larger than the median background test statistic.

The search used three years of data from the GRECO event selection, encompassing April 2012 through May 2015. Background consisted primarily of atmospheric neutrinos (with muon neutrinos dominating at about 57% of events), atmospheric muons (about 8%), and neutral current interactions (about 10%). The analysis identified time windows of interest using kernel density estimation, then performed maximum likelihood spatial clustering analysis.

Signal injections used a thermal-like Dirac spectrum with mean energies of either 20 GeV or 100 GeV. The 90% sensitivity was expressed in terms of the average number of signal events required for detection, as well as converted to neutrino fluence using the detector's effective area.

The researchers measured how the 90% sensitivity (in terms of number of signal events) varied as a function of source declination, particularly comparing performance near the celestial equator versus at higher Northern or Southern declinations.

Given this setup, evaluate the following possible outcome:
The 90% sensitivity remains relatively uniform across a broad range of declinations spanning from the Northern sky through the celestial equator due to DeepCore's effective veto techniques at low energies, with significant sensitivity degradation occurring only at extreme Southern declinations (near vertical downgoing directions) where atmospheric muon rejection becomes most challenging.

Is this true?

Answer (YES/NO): NO